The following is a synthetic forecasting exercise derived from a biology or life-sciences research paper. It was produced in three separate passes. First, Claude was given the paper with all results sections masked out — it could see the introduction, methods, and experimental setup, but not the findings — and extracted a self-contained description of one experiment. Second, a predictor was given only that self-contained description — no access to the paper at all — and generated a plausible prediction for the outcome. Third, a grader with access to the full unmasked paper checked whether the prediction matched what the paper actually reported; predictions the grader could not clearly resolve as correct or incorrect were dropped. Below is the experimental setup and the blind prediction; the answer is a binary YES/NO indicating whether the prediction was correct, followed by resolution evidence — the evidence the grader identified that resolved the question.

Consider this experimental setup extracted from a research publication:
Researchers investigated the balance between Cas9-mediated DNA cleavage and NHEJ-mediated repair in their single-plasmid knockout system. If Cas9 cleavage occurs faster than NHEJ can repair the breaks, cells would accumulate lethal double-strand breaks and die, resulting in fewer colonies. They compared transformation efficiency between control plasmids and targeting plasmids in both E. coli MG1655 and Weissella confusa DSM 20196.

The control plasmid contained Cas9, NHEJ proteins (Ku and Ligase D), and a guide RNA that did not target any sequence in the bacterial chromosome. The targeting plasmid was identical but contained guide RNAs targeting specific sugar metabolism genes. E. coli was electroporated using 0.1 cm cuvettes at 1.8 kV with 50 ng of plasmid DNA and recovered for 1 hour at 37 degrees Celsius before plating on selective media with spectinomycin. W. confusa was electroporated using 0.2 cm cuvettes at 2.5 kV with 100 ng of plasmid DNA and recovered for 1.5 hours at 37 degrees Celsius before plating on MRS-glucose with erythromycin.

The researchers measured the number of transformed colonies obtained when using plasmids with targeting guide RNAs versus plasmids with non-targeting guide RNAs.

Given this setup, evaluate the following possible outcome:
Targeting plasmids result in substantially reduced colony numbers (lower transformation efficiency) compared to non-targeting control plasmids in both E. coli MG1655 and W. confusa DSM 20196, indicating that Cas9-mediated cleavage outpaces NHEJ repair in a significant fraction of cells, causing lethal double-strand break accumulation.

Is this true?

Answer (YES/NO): NO